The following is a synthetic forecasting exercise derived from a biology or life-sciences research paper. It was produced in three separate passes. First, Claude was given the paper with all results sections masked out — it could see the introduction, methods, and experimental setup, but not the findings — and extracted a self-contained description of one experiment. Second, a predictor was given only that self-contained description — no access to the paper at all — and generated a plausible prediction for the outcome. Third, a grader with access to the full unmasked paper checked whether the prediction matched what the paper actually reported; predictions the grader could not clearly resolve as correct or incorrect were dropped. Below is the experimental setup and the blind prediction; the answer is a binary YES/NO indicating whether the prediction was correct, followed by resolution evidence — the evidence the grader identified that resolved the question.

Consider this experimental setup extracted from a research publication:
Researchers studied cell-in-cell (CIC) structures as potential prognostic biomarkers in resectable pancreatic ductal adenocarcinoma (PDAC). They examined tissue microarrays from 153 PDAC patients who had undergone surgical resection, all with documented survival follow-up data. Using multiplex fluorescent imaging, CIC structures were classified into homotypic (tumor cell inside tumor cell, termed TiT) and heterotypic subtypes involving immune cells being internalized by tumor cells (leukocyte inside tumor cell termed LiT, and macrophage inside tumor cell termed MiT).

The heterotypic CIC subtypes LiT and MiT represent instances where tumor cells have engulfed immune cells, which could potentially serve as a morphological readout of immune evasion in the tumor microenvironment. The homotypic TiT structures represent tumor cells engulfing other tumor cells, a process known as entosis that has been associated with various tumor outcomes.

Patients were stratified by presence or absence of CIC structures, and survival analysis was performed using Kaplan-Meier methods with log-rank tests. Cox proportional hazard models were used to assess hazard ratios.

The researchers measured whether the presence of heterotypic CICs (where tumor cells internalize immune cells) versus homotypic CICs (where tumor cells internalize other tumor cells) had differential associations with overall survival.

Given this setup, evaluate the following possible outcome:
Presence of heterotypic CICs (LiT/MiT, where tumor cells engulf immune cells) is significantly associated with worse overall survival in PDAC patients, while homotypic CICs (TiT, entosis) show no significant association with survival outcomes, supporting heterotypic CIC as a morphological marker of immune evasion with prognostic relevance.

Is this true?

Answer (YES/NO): YES